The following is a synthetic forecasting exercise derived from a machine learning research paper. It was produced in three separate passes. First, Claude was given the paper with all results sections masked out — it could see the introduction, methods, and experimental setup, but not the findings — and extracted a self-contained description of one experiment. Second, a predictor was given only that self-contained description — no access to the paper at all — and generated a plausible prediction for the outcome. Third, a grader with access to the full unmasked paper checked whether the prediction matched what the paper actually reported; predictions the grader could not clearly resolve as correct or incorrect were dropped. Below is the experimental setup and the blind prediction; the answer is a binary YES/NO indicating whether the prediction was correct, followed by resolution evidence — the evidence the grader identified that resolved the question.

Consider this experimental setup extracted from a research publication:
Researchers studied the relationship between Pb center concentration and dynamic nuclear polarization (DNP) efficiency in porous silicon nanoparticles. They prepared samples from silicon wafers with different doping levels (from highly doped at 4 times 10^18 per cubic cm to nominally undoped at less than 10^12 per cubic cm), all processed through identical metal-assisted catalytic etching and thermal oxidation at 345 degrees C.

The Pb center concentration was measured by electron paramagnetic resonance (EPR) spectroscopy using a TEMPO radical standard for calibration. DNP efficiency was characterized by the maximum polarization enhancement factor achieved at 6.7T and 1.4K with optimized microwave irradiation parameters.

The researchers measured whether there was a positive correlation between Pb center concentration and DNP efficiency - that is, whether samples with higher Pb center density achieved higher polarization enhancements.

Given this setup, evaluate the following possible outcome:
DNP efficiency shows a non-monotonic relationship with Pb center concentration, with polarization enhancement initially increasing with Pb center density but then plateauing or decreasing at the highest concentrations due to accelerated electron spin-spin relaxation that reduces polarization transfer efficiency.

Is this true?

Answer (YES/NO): NO